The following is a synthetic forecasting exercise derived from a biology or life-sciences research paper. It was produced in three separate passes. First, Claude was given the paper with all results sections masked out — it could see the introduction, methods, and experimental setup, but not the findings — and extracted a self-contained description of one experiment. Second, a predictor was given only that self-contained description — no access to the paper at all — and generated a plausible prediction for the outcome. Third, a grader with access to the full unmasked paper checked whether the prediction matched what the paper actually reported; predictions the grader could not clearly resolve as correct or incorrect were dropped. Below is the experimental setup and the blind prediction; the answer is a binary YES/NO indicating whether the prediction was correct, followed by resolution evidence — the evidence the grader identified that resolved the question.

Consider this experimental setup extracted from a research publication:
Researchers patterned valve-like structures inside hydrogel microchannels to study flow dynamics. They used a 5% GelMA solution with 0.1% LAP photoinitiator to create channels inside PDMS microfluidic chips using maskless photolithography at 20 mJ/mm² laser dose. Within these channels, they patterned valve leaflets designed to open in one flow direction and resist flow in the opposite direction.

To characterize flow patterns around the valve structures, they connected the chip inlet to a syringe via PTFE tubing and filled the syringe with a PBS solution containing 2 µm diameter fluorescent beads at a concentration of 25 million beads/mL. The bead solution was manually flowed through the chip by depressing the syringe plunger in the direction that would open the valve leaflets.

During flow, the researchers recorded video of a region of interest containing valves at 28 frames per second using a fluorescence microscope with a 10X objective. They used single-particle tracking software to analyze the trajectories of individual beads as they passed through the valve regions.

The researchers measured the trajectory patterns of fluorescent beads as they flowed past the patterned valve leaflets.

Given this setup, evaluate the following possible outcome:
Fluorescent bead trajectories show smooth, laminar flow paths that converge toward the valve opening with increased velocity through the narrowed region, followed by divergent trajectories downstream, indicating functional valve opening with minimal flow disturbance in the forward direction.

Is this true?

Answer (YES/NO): NO